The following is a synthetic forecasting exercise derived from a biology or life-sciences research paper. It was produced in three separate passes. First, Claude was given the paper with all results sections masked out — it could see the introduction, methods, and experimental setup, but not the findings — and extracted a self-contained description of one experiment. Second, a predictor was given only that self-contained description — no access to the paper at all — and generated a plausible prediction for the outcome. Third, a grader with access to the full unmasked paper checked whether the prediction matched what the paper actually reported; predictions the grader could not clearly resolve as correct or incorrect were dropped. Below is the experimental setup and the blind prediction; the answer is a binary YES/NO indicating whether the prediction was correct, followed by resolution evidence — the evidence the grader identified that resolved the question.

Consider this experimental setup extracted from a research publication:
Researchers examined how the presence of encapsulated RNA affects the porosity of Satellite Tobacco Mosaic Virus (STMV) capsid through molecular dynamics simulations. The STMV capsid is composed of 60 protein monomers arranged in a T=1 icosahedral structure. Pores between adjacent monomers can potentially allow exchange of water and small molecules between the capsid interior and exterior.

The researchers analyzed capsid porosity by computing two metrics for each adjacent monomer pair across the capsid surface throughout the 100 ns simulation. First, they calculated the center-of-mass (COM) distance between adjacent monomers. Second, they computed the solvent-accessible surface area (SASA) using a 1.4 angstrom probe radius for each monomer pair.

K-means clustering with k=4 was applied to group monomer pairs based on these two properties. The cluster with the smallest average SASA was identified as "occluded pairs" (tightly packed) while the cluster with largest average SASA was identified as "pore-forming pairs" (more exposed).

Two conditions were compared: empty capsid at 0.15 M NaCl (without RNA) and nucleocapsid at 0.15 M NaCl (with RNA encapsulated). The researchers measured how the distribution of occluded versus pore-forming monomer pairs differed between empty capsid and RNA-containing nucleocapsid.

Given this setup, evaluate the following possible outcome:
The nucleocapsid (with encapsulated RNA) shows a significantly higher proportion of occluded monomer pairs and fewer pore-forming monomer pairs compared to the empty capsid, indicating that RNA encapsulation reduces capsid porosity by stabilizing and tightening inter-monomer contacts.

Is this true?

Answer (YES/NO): NO